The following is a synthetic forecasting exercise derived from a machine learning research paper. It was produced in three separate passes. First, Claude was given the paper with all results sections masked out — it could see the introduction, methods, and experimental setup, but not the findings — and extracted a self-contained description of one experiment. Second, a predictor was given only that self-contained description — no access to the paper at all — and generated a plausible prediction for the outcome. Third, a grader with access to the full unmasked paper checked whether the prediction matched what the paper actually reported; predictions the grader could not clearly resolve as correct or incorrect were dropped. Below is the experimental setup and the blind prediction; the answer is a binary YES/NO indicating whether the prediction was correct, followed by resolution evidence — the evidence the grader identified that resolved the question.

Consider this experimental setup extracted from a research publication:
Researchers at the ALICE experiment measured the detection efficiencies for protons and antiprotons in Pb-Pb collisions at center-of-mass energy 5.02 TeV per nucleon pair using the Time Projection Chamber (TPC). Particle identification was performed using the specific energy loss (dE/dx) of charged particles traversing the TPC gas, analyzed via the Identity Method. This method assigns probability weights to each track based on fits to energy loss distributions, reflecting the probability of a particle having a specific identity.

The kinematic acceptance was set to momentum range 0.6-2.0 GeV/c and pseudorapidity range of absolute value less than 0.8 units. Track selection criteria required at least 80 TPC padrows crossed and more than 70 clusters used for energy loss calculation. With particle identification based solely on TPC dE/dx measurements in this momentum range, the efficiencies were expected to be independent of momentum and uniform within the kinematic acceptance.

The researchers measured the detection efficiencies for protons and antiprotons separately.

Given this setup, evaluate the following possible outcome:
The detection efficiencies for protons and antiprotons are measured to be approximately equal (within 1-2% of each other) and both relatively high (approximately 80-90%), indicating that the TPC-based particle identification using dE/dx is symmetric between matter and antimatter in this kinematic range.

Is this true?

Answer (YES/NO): NO